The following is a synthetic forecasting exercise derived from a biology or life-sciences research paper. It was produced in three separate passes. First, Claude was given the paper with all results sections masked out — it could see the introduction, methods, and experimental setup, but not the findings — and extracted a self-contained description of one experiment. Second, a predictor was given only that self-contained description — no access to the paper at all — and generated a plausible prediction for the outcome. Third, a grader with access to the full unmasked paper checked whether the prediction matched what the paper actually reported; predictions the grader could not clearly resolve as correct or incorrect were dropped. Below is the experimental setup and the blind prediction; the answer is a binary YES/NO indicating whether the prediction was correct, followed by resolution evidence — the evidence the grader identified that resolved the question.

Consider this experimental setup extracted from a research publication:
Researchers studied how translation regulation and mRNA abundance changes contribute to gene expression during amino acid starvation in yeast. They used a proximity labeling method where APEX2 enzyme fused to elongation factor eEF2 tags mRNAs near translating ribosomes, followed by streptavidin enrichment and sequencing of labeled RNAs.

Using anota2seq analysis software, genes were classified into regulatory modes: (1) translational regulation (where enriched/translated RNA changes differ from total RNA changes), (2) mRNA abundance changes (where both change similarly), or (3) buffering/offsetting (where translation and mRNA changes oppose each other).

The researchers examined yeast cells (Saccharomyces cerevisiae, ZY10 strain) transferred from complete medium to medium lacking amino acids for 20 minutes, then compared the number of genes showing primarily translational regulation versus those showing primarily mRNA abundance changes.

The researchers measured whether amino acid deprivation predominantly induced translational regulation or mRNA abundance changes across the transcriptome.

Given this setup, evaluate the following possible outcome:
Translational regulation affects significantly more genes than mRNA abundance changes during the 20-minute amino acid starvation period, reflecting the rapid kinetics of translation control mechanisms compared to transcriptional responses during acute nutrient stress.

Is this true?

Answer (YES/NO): NO